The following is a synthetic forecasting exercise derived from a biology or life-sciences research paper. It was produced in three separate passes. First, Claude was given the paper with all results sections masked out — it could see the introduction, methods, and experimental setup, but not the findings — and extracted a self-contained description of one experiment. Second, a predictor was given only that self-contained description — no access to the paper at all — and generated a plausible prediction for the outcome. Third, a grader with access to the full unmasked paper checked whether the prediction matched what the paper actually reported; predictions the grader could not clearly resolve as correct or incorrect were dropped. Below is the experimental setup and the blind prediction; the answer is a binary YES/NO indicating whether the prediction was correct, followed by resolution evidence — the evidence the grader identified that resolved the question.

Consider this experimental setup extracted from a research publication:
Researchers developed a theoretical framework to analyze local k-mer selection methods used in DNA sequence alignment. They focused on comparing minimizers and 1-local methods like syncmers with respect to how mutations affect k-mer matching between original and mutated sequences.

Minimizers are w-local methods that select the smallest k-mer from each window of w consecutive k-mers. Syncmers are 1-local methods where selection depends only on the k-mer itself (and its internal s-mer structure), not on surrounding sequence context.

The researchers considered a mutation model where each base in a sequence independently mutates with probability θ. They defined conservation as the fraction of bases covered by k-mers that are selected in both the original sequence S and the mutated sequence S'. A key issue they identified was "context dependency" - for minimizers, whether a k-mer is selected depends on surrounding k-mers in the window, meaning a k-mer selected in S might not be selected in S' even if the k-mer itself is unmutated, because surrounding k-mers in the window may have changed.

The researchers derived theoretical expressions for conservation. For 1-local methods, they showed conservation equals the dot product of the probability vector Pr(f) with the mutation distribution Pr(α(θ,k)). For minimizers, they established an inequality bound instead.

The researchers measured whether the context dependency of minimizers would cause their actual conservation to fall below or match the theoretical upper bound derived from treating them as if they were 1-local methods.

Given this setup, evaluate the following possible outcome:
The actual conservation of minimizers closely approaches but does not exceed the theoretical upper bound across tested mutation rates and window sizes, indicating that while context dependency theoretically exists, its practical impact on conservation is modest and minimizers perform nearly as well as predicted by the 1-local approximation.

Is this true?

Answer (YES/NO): NO